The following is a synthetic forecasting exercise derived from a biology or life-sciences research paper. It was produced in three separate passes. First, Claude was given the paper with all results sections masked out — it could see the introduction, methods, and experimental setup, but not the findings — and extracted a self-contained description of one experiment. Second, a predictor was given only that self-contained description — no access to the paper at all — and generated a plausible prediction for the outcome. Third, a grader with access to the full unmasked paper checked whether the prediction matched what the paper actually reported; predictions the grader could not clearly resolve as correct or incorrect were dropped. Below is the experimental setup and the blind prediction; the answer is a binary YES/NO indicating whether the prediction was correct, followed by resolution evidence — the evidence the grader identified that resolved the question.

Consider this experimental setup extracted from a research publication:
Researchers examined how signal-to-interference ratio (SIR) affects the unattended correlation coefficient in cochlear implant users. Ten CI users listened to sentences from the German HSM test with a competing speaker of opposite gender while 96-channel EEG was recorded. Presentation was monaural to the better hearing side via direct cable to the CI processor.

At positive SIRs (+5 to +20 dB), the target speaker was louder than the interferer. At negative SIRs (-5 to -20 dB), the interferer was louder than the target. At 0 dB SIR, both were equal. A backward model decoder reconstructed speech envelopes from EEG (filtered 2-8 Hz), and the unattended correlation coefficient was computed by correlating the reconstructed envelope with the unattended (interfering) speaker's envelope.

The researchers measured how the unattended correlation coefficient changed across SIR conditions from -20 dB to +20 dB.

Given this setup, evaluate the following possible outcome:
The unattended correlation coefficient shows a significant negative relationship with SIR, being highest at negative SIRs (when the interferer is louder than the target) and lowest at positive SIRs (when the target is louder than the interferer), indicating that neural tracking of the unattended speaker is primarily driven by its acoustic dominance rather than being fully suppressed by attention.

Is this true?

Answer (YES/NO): NO